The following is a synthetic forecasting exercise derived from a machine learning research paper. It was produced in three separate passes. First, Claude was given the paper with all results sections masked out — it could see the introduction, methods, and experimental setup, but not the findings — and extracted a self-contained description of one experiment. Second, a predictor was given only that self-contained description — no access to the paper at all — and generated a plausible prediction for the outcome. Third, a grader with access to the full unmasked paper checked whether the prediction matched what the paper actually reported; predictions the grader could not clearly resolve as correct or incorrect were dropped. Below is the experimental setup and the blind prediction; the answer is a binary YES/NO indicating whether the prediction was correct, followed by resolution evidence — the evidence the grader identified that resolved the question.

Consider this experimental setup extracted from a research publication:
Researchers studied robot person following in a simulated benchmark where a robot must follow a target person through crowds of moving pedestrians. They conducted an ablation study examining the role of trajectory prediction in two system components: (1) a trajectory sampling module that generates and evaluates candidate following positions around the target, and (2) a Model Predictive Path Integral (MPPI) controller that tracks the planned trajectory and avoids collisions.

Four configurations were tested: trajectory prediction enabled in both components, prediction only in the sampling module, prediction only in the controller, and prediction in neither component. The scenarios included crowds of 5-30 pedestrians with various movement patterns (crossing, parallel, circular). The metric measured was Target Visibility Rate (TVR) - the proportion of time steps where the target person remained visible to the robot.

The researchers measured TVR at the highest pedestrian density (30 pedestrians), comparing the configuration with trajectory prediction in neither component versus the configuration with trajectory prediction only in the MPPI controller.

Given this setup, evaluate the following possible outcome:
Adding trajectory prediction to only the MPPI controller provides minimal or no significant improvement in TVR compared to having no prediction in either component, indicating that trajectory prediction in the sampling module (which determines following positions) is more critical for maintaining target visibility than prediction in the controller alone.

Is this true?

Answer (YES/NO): NO